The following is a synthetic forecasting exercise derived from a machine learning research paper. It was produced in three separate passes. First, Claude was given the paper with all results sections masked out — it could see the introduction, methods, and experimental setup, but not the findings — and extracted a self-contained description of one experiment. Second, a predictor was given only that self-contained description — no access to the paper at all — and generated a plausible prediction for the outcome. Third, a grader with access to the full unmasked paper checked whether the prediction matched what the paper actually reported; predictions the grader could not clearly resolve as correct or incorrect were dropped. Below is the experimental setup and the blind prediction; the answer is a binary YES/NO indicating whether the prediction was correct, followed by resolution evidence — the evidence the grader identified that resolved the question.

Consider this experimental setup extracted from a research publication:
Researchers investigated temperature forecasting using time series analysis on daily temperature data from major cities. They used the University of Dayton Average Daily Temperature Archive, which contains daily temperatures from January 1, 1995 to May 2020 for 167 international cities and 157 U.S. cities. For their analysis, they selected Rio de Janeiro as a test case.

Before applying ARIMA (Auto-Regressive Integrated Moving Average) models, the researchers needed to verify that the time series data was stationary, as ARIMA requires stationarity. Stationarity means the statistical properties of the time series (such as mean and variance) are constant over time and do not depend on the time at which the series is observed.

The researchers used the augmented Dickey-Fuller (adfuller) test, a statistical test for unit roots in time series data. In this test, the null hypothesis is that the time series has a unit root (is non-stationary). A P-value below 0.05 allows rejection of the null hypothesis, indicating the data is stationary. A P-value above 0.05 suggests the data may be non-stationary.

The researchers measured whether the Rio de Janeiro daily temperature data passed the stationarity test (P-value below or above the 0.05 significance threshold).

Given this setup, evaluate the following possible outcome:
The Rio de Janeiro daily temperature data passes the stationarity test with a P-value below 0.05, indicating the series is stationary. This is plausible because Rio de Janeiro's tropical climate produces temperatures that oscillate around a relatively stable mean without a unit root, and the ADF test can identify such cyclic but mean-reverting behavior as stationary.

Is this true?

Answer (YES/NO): YES